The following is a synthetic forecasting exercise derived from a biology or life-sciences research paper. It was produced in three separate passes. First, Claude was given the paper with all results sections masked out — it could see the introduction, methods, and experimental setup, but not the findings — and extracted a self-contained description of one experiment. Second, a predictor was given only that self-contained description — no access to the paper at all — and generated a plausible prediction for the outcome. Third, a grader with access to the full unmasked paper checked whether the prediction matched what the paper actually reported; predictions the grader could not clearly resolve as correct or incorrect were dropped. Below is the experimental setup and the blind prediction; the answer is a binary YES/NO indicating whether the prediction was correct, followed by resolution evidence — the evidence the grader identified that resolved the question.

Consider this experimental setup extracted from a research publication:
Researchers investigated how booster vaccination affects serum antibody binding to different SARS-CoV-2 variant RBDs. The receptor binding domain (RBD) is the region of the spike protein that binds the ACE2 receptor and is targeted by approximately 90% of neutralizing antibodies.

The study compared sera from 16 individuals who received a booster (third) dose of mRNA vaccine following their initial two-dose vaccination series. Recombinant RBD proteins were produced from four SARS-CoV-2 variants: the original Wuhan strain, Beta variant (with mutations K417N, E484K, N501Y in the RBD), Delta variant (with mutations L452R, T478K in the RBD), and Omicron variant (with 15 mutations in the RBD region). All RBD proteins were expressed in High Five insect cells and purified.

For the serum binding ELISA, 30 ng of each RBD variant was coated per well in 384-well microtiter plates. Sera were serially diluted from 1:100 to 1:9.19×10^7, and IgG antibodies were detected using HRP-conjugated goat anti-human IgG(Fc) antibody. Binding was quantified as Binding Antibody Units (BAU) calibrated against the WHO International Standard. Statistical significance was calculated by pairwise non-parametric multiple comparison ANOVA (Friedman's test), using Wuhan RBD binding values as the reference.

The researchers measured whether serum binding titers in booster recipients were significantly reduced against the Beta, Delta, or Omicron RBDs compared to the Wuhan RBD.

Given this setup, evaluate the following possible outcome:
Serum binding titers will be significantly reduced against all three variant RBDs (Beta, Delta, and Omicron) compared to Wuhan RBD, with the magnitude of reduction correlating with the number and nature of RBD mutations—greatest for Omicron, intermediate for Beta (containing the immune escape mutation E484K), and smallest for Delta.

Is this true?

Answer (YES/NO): NO